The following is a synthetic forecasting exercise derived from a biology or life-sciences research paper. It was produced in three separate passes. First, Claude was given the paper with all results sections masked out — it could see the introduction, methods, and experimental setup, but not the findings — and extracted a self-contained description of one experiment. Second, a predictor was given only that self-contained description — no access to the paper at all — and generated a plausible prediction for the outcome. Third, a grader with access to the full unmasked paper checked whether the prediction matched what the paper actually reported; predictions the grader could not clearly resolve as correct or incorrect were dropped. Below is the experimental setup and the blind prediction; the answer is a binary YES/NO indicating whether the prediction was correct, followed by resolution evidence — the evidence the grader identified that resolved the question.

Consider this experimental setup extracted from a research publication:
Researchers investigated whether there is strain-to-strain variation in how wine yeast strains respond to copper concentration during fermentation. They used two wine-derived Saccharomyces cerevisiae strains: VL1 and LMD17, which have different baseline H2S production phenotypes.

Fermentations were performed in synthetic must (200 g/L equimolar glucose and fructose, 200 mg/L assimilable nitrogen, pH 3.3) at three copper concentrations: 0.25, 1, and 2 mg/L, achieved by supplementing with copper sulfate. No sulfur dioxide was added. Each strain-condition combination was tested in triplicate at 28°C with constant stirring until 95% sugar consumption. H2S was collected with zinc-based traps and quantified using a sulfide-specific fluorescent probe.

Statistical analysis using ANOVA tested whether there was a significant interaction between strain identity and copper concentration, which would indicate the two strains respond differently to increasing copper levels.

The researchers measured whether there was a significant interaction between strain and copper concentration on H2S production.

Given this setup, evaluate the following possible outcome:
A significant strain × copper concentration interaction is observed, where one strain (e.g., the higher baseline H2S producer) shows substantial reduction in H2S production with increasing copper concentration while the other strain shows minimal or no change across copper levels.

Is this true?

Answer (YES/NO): NO